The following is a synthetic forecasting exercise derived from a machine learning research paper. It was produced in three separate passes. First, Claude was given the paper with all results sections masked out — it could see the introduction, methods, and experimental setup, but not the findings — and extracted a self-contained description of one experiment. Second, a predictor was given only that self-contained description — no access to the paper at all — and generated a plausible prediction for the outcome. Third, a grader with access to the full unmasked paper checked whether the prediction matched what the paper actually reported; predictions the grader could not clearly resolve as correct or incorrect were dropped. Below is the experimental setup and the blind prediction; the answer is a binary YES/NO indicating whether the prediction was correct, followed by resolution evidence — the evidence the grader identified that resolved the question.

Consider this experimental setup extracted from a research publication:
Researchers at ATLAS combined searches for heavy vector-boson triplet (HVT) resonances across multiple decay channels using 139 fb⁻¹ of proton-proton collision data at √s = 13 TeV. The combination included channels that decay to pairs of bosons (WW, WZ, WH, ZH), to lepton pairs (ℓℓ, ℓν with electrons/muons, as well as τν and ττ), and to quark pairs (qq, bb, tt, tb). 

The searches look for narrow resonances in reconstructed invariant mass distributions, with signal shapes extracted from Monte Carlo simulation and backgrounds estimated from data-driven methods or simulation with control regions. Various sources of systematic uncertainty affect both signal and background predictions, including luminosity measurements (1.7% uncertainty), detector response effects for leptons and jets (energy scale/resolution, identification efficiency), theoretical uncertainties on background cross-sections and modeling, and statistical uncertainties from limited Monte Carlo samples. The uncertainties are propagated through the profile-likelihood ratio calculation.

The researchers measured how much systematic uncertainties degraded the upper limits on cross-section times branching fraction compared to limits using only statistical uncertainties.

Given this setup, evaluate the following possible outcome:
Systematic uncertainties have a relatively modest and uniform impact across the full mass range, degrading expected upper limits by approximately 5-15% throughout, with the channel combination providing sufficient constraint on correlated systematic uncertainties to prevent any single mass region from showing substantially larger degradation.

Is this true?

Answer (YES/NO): NO